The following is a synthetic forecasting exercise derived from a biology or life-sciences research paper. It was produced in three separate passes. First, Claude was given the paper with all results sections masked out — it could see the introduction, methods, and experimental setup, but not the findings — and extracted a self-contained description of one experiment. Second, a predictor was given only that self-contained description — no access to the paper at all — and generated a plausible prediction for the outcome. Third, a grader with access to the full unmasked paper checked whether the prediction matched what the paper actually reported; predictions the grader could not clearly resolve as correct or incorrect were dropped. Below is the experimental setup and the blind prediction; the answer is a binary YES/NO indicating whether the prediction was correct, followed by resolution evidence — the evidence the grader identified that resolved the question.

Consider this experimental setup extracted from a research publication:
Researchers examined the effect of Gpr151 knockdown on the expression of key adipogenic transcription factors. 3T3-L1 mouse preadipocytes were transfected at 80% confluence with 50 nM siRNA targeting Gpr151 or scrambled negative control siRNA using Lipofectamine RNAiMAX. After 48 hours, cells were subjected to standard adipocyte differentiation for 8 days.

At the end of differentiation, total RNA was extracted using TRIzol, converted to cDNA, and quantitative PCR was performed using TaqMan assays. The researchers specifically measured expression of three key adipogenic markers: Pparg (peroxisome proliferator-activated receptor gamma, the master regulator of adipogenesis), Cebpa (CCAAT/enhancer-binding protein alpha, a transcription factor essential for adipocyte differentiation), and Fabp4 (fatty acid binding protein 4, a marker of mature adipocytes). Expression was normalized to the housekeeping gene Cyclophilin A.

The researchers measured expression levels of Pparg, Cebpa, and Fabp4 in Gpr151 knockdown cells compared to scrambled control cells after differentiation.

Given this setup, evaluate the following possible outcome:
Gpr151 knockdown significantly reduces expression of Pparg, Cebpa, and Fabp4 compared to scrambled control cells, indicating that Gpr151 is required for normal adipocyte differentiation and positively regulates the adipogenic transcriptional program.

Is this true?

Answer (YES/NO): YES